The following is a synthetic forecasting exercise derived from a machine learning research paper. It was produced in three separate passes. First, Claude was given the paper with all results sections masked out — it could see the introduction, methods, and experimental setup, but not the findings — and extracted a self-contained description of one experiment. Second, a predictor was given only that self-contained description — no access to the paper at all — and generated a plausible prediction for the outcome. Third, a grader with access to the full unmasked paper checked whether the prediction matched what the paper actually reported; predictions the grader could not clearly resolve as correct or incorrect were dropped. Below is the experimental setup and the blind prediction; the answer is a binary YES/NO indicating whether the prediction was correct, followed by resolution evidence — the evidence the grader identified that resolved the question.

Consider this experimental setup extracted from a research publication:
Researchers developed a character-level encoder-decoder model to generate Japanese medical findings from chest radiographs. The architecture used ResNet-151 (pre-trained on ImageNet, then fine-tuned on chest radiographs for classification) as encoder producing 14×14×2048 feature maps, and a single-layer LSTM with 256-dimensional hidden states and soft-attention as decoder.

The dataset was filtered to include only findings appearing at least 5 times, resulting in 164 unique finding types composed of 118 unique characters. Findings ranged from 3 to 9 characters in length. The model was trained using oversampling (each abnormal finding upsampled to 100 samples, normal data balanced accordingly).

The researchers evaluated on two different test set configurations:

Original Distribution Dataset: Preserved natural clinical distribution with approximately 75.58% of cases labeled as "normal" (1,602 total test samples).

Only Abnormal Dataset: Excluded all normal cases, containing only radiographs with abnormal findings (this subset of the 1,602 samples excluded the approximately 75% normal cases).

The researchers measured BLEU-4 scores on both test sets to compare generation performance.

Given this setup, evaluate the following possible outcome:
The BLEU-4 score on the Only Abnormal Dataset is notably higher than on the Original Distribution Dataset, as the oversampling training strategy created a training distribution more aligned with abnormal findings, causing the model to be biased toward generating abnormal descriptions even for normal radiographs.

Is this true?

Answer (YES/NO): NO